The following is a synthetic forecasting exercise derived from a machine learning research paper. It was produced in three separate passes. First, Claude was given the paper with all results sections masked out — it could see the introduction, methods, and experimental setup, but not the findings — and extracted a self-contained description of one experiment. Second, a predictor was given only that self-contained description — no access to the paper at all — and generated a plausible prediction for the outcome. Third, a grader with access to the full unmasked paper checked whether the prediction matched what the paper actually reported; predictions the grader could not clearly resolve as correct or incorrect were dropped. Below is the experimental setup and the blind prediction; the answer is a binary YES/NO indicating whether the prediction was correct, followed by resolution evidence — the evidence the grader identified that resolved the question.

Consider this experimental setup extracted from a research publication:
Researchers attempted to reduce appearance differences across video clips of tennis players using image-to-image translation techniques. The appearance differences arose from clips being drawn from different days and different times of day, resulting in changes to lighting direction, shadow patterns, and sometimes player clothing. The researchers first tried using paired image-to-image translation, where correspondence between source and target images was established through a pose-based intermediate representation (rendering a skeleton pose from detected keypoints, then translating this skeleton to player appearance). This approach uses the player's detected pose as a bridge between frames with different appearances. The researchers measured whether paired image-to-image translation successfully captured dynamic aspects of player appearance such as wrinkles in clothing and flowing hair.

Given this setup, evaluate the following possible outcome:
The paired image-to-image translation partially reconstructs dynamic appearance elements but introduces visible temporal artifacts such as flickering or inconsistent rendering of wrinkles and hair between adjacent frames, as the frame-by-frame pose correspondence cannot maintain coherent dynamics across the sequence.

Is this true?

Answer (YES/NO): NO